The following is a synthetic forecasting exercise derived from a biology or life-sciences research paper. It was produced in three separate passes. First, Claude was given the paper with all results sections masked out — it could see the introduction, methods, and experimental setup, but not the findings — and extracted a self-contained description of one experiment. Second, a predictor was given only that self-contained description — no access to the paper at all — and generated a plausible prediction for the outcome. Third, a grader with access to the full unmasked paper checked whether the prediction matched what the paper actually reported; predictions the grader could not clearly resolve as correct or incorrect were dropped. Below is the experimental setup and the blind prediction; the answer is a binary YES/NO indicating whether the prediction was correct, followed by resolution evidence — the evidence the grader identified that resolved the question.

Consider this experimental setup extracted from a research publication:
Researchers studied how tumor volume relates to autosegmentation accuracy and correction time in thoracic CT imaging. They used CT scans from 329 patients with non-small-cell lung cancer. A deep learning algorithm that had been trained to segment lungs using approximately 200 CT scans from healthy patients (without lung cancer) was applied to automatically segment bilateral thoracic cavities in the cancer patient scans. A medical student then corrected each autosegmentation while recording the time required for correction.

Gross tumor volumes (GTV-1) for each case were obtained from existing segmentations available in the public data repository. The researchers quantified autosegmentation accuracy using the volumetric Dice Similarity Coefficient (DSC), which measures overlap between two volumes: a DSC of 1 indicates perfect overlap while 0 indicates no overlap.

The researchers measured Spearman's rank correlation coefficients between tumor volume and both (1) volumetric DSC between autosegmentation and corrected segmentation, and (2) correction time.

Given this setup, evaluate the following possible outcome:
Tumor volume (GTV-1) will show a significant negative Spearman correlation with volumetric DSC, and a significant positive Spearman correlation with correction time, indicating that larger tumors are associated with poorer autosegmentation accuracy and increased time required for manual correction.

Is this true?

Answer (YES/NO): NO